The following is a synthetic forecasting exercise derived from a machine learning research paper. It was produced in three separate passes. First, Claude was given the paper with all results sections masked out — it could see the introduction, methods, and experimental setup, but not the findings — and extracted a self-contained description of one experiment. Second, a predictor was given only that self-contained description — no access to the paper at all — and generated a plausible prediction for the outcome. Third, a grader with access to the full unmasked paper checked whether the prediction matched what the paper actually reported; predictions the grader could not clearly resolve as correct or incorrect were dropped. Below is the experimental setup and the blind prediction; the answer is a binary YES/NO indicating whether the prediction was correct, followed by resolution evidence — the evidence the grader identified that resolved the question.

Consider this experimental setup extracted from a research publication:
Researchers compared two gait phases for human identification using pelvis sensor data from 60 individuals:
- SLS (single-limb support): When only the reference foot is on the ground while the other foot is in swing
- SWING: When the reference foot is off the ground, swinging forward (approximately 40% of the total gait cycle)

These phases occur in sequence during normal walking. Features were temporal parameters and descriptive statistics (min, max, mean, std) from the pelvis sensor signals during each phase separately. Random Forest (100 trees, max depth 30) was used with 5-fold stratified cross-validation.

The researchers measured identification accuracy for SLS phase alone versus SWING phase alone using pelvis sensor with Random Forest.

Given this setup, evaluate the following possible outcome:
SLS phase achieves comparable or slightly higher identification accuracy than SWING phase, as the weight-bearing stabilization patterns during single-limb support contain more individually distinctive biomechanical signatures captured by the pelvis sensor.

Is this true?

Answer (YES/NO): YES